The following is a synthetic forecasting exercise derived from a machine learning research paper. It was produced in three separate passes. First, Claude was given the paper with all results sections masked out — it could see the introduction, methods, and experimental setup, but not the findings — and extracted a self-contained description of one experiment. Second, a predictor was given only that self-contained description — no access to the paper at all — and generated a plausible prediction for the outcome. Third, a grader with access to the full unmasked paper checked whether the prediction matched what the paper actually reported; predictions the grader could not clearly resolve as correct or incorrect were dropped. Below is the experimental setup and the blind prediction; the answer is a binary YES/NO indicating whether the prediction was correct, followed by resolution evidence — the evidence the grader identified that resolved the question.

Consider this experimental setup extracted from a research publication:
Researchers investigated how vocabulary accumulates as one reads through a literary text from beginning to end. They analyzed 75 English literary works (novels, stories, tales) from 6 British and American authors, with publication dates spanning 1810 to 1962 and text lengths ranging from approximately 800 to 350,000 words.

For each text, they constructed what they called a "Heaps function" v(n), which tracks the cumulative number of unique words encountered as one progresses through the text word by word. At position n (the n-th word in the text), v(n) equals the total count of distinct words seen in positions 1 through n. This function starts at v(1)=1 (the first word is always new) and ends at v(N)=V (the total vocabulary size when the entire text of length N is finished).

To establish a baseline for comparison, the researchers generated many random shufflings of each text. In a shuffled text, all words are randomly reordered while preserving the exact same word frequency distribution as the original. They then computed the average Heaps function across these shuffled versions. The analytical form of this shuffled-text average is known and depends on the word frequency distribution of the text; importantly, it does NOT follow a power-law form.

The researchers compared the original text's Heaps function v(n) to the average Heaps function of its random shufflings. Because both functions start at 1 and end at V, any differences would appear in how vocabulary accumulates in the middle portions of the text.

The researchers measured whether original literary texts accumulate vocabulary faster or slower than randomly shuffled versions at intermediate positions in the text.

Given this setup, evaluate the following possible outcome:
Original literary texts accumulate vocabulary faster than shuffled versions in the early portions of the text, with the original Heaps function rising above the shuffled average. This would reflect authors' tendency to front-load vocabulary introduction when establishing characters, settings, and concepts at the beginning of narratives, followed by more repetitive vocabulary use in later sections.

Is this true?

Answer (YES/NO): NO